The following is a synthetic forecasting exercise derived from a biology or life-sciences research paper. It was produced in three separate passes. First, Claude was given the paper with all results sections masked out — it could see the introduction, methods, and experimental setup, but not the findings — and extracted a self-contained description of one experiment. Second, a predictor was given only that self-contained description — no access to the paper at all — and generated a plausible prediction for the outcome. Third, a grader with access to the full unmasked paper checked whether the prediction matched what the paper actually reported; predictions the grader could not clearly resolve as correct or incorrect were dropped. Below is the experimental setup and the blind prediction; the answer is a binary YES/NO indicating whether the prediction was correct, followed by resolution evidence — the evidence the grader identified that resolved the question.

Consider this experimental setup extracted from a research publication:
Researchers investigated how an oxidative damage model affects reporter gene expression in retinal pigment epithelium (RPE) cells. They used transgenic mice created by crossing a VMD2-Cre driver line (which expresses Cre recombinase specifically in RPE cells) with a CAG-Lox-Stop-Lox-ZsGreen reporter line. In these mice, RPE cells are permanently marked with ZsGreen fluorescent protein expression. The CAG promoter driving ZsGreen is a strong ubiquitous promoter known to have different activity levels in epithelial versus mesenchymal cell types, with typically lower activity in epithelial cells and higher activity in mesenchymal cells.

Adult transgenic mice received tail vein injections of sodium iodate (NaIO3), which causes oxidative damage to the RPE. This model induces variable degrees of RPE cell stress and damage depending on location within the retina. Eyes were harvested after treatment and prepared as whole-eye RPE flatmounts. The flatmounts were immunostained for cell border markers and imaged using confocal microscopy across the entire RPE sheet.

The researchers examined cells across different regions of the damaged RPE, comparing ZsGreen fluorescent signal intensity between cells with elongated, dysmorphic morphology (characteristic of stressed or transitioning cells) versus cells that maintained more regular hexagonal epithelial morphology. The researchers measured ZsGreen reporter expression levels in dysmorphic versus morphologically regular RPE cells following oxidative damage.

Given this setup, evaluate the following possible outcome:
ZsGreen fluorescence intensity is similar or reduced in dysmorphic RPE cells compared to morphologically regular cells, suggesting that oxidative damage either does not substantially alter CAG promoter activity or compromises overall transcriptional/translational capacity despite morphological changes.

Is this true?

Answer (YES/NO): NO